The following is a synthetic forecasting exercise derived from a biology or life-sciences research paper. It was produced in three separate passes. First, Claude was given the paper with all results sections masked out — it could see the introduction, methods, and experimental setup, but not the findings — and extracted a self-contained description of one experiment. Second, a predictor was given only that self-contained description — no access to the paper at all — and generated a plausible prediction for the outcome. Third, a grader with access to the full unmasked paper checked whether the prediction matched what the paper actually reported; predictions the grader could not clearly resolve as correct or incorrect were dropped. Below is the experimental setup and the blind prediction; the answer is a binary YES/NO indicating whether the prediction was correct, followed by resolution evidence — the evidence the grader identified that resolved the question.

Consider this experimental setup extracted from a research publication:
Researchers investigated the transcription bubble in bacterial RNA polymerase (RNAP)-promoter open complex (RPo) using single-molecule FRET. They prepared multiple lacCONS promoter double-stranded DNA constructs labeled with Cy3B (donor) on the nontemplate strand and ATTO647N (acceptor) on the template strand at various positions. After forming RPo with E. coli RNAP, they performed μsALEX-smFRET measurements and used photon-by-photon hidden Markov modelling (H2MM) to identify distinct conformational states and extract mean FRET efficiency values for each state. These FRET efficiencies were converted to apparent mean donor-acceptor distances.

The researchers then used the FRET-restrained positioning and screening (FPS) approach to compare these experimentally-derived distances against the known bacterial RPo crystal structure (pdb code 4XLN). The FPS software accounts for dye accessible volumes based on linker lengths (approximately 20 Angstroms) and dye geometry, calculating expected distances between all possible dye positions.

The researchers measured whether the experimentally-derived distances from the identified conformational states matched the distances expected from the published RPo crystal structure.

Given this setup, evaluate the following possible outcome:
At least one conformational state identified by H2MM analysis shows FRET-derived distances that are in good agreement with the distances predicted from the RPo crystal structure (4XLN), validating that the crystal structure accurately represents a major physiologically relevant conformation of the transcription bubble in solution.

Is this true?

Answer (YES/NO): YES